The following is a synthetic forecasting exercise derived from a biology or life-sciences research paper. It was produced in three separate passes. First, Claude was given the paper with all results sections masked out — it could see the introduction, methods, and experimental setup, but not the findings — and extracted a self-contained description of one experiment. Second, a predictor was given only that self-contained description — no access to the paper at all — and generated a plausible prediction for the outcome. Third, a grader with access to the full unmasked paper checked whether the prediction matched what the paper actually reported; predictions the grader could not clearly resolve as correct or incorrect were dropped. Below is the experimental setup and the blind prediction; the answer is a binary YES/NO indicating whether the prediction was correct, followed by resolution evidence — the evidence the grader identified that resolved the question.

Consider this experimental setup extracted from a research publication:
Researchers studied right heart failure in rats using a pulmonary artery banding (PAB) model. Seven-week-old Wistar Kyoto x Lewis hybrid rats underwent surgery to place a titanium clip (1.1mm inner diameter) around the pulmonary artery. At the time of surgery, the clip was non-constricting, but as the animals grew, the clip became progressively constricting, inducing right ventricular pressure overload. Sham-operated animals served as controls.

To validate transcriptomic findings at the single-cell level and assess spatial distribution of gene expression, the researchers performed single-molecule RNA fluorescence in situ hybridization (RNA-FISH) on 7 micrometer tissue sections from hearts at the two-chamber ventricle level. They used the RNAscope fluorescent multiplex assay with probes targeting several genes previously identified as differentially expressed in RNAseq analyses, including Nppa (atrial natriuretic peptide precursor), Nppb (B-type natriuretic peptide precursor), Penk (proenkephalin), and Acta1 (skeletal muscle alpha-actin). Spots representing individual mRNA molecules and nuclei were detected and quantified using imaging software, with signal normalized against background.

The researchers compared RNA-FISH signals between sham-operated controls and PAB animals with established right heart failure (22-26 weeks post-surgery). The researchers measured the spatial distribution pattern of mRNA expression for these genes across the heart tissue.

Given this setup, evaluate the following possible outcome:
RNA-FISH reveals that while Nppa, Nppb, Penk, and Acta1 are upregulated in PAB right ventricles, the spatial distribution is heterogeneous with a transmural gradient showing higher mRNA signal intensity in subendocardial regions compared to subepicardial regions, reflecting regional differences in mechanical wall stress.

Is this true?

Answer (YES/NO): NO